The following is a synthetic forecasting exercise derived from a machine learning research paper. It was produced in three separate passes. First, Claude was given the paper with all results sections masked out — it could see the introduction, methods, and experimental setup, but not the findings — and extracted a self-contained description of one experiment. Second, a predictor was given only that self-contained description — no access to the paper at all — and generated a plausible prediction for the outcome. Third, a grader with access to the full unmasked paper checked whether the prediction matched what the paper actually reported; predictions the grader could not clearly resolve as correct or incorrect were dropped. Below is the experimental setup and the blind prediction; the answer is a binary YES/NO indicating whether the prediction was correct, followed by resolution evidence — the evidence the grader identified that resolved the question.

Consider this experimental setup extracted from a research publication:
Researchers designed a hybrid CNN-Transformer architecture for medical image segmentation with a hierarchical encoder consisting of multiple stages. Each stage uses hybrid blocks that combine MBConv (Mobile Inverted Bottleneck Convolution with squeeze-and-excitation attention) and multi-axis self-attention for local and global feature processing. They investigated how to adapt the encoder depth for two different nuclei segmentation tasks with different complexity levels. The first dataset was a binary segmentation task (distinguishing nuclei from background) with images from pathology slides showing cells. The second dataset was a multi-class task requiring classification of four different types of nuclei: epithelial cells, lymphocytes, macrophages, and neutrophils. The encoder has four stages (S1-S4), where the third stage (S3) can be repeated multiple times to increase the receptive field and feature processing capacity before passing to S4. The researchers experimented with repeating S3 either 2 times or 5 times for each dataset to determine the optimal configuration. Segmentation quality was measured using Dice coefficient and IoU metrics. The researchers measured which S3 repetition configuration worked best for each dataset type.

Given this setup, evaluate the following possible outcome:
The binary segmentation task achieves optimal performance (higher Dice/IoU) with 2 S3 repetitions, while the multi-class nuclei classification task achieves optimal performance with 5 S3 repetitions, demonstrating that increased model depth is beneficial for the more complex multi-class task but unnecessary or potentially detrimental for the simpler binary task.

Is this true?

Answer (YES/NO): YES